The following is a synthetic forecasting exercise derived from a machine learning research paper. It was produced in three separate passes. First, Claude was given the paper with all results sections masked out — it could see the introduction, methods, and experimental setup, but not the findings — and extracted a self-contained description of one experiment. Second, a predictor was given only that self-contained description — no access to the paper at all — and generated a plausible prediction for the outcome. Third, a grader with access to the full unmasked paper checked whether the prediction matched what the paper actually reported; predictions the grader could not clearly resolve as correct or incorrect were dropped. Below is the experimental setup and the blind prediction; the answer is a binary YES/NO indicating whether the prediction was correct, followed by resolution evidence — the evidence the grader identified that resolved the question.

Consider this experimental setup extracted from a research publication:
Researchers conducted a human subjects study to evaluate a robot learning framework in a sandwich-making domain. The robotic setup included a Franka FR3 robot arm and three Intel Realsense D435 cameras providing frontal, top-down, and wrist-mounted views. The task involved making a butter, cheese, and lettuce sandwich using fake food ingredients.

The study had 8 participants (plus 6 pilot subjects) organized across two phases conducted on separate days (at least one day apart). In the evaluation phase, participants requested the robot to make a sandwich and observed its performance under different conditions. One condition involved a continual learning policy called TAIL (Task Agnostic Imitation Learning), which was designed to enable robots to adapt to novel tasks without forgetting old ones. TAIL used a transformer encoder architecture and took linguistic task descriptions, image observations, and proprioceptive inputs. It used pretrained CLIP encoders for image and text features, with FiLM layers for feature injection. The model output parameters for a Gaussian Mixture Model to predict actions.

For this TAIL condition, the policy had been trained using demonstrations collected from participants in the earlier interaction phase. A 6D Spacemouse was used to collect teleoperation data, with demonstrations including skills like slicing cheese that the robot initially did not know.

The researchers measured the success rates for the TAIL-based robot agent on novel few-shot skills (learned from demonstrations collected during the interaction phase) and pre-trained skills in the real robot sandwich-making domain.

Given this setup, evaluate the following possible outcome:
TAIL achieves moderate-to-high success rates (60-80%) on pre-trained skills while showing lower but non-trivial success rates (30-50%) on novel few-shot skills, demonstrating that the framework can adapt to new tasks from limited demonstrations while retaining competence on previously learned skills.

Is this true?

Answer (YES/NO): NO